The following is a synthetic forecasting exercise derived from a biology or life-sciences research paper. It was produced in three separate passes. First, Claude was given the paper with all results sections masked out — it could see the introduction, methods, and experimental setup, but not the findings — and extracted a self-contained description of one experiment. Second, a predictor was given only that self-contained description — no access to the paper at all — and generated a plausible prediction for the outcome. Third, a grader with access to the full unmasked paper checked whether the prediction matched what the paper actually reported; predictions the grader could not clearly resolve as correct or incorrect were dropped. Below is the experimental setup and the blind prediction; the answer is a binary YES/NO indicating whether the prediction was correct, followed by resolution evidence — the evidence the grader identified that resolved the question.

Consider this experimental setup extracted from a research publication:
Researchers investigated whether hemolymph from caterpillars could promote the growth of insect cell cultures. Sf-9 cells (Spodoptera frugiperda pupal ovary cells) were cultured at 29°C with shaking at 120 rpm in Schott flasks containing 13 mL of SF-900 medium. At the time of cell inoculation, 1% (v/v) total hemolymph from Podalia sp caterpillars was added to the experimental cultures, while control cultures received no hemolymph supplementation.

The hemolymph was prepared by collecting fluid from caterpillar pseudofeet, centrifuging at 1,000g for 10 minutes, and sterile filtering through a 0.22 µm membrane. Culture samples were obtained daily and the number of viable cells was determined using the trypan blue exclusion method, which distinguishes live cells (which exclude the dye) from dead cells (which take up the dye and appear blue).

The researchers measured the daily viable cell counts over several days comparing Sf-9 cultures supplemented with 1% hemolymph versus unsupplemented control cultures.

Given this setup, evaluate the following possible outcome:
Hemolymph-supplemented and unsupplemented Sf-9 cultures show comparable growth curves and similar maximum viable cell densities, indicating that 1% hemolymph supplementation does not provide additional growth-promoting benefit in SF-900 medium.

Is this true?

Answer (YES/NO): NO